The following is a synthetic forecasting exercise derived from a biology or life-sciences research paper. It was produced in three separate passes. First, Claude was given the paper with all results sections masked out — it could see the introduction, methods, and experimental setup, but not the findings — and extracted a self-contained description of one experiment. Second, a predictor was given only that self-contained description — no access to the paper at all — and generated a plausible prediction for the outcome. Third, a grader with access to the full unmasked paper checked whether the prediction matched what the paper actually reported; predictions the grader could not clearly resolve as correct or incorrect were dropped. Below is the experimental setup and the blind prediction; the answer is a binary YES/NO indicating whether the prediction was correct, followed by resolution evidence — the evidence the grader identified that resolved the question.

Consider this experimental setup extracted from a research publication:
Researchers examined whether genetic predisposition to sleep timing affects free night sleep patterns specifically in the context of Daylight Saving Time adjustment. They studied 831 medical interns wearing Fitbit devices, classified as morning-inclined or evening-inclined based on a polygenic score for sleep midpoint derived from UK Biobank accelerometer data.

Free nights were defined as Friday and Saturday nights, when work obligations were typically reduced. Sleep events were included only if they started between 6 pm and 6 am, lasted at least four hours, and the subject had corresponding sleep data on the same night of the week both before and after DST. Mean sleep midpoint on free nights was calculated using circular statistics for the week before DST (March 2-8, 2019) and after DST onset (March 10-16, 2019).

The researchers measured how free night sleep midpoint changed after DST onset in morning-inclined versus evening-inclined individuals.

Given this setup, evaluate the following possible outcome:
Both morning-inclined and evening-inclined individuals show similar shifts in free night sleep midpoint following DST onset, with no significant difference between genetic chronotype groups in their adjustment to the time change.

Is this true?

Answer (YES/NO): NO